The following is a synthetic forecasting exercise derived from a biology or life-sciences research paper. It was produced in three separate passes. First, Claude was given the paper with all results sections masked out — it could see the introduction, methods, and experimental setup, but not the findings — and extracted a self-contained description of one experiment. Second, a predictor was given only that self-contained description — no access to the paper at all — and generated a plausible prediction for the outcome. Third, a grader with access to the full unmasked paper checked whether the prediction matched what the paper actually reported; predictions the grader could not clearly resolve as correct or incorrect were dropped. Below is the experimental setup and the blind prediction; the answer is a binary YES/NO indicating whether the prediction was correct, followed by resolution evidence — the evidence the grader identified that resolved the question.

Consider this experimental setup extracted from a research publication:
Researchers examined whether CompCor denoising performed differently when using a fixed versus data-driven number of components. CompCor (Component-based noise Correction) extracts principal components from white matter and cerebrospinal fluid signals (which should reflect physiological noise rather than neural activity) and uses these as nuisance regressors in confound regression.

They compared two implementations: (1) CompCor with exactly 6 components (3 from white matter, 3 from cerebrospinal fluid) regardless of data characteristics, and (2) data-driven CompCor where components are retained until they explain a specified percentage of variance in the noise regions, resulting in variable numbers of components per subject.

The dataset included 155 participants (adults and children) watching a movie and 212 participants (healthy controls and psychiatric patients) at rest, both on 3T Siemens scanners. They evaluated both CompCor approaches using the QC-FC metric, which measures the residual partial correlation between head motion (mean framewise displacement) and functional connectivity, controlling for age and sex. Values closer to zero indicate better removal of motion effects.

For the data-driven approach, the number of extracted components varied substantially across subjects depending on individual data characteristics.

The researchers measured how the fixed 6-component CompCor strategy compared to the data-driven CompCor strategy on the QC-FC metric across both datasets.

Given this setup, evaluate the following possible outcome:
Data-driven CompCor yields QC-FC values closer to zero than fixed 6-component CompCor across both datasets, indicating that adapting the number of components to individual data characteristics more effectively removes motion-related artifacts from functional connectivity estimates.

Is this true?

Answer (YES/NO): YES